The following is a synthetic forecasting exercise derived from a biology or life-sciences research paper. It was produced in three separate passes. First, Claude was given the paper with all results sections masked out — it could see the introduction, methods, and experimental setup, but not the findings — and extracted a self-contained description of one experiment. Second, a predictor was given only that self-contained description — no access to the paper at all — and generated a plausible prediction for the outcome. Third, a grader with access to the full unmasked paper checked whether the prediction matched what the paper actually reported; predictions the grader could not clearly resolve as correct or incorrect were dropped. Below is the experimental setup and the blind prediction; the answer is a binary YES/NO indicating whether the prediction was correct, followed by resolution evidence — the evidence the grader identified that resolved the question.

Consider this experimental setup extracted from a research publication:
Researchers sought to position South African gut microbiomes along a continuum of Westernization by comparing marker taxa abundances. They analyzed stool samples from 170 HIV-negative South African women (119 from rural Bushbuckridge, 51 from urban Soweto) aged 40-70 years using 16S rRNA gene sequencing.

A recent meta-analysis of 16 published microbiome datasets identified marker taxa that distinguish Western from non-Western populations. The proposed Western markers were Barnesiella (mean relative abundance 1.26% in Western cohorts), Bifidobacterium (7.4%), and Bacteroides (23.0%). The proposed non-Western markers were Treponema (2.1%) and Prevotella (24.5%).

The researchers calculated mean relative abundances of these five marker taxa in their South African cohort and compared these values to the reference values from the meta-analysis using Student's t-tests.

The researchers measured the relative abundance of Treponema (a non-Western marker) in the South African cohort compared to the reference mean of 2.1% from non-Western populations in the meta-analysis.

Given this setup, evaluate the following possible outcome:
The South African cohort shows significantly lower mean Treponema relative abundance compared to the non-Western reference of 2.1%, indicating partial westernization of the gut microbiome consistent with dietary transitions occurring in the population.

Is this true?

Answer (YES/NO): YES